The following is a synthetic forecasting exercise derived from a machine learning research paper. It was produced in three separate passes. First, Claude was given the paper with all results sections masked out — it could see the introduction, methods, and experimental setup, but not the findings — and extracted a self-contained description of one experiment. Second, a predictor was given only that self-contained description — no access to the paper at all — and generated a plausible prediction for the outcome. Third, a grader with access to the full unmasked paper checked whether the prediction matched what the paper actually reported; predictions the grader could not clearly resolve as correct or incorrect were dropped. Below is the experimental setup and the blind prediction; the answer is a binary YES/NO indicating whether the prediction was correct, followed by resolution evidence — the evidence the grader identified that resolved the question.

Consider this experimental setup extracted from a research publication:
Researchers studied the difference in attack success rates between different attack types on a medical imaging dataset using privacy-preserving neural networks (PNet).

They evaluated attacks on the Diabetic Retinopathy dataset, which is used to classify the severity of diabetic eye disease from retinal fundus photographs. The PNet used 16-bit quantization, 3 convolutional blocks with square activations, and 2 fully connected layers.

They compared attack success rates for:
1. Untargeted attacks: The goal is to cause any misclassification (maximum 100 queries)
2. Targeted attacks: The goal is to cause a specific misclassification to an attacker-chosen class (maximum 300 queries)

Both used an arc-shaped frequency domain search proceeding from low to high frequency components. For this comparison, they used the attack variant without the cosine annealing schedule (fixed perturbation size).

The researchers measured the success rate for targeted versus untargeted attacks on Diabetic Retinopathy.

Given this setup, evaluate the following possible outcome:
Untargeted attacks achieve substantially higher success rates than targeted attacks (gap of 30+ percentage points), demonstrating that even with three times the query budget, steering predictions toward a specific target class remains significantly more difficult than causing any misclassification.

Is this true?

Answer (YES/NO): NO